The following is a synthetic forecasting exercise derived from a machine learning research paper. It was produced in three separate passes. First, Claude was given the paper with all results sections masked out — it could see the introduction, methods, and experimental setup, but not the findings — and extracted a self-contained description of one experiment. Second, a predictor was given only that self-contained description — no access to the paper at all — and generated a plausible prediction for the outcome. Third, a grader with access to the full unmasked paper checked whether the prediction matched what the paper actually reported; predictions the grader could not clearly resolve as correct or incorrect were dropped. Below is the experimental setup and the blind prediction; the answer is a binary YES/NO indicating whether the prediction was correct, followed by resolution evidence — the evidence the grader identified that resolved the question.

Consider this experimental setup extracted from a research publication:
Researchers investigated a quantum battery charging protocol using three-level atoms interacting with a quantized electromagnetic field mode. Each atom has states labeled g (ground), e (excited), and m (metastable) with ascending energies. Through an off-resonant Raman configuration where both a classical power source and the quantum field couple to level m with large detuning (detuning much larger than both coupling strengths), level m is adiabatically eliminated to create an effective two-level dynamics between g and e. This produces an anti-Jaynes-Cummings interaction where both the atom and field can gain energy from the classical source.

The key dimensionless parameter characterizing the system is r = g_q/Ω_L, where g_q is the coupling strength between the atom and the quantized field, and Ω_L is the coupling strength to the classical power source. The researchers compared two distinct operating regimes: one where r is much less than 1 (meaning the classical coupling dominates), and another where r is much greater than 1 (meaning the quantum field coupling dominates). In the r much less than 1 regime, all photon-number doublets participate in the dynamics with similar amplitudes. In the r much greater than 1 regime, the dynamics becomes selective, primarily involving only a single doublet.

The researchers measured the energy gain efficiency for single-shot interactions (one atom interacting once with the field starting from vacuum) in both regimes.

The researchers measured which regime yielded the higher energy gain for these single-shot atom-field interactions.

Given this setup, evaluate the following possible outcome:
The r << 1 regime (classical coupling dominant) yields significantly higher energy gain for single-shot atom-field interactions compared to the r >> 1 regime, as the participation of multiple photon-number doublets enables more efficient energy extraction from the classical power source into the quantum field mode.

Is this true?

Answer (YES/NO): YES